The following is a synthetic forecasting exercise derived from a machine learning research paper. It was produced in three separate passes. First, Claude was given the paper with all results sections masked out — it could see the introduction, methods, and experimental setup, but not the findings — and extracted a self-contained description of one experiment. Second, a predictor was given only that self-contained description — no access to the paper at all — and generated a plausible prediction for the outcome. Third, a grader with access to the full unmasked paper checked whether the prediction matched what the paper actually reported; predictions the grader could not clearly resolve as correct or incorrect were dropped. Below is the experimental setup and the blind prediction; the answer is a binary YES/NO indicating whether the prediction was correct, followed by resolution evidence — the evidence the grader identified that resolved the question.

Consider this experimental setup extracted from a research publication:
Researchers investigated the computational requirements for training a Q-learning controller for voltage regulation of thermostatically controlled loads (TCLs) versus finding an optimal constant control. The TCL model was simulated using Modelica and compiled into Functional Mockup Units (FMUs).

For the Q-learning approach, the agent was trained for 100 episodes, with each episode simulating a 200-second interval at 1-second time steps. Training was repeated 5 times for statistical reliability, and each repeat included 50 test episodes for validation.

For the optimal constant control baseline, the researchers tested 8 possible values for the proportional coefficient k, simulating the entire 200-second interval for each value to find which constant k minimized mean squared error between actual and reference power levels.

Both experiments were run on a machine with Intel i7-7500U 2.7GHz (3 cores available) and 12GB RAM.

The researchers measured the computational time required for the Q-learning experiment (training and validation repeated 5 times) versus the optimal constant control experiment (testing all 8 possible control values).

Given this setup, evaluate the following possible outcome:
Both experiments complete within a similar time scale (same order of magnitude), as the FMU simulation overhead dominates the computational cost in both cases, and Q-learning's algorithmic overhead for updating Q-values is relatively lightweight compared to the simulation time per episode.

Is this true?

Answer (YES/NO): YES